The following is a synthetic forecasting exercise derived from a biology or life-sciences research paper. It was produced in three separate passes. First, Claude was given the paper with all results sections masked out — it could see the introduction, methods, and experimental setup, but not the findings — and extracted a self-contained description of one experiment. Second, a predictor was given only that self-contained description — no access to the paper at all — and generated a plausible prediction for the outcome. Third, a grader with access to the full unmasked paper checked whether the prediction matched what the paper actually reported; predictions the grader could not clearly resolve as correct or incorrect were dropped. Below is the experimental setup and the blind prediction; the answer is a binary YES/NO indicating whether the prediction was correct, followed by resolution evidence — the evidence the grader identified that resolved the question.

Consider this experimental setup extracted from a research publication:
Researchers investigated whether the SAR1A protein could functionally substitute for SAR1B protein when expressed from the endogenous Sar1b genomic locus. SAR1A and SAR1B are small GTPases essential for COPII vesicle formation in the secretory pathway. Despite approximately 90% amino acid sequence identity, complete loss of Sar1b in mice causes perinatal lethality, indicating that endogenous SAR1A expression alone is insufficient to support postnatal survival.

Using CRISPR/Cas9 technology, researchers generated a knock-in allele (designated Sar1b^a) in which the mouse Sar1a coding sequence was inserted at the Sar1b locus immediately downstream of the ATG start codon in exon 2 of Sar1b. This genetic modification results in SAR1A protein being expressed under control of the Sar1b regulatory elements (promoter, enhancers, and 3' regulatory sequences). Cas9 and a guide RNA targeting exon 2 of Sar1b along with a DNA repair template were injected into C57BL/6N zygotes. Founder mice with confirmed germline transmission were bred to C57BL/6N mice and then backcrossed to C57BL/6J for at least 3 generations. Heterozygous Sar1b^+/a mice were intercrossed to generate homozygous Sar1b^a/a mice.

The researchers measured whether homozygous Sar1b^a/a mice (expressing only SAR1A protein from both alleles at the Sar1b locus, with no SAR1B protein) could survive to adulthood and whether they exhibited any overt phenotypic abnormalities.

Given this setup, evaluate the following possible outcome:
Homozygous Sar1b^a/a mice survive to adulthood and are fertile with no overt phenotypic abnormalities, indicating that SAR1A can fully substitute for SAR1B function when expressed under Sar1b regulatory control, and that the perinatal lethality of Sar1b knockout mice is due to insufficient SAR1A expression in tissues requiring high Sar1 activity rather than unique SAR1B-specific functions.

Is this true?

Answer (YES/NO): YES